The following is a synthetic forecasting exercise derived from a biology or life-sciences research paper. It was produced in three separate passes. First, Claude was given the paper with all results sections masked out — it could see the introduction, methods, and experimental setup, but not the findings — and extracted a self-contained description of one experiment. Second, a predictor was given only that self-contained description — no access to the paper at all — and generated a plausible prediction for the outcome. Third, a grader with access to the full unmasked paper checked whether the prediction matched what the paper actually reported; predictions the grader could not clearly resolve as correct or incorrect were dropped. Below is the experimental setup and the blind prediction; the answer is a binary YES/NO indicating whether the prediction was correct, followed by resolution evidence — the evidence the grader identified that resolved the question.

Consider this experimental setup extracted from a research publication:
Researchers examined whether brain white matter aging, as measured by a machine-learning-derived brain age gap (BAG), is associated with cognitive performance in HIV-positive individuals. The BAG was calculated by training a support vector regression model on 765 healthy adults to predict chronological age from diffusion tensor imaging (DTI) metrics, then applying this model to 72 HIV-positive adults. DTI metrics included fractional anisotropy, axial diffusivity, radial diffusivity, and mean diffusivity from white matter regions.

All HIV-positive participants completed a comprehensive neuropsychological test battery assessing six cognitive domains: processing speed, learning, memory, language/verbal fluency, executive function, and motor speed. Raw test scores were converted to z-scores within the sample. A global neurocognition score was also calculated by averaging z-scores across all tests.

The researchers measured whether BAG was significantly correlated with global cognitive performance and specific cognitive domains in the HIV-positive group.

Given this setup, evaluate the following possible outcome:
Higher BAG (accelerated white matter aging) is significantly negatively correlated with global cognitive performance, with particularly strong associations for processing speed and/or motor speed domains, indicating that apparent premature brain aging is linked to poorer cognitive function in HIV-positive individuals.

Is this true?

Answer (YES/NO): NO